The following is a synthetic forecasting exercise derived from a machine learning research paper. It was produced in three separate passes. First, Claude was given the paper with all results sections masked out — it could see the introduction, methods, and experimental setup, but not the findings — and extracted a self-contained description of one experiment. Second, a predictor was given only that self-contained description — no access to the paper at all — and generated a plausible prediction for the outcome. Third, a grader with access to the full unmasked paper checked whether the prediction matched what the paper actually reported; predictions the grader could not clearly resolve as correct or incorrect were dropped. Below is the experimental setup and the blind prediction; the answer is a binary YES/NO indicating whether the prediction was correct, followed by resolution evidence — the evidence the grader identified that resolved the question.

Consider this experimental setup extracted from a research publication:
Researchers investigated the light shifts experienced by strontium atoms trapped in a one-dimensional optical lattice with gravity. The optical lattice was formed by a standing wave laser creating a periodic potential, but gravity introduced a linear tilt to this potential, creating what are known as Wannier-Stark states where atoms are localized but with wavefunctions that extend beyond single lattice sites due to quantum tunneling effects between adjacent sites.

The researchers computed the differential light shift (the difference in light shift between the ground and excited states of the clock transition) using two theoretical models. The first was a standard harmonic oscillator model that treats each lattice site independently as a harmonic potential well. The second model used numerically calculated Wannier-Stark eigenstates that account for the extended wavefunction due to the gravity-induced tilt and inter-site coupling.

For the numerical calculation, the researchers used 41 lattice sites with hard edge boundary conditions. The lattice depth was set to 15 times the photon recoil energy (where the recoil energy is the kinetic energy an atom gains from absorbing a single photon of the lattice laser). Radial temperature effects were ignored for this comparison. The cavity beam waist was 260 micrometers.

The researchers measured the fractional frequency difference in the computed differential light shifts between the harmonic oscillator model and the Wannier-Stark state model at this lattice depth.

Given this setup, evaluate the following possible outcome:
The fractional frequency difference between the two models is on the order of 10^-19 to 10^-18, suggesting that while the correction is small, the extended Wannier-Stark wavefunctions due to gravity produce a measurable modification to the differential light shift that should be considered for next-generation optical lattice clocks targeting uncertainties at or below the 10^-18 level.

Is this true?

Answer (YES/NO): NO